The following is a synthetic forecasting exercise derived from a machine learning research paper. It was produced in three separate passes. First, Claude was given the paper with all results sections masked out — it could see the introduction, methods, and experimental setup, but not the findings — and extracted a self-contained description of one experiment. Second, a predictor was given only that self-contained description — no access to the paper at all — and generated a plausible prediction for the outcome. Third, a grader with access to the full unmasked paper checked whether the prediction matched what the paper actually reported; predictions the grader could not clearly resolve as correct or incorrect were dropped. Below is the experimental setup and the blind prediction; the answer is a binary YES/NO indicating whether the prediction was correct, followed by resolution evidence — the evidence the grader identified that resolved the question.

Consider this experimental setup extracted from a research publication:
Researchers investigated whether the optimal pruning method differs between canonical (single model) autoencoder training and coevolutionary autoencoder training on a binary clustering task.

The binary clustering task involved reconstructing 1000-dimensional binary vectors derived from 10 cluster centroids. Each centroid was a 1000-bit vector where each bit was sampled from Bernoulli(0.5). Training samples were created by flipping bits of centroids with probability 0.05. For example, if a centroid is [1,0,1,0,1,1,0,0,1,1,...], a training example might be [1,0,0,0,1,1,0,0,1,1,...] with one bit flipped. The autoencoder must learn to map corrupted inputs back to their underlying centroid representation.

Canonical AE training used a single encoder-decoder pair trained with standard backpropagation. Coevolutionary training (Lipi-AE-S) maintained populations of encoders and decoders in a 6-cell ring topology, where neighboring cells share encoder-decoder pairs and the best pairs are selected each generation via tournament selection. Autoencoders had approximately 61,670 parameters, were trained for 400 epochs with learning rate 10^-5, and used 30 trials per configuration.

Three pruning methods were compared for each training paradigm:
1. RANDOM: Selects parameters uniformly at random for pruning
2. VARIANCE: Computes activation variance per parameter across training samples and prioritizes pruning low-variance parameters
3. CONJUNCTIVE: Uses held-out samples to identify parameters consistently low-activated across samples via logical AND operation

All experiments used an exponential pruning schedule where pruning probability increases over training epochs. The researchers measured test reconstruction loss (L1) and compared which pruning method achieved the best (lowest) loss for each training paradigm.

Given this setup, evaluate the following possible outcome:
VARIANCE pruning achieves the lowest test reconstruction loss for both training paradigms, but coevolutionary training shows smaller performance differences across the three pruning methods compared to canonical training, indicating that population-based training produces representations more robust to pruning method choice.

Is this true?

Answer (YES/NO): NO